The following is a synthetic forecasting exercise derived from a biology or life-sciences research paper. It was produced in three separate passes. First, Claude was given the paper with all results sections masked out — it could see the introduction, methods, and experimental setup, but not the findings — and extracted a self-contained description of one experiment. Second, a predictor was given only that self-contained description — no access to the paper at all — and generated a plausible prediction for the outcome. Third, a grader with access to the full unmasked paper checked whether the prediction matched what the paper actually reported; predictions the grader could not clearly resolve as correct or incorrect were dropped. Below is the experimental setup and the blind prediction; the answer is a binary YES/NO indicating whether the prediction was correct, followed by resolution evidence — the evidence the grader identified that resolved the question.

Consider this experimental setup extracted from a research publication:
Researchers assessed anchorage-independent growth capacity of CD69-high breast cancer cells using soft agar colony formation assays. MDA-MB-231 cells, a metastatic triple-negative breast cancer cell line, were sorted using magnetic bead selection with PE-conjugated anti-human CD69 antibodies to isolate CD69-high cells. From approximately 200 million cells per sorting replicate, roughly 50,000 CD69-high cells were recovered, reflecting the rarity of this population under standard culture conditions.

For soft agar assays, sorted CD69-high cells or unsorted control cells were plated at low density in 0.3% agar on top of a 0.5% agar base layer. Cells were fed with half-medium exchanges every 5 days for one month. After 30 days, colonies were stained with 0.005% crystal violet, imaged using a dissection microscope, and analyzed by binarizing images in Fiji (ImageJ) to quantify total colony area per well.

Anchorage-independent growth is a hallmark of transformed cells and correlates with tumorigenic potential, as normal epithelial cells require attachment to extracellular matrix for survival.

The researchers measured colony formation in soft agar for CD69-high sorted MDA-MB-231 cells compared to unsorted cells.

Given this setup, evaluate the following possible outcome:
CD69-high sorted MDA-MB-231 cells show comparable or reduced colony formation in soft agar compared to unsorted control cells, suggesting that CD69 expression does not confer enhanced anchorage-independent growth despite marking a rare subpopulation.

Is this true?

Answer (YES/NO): NO